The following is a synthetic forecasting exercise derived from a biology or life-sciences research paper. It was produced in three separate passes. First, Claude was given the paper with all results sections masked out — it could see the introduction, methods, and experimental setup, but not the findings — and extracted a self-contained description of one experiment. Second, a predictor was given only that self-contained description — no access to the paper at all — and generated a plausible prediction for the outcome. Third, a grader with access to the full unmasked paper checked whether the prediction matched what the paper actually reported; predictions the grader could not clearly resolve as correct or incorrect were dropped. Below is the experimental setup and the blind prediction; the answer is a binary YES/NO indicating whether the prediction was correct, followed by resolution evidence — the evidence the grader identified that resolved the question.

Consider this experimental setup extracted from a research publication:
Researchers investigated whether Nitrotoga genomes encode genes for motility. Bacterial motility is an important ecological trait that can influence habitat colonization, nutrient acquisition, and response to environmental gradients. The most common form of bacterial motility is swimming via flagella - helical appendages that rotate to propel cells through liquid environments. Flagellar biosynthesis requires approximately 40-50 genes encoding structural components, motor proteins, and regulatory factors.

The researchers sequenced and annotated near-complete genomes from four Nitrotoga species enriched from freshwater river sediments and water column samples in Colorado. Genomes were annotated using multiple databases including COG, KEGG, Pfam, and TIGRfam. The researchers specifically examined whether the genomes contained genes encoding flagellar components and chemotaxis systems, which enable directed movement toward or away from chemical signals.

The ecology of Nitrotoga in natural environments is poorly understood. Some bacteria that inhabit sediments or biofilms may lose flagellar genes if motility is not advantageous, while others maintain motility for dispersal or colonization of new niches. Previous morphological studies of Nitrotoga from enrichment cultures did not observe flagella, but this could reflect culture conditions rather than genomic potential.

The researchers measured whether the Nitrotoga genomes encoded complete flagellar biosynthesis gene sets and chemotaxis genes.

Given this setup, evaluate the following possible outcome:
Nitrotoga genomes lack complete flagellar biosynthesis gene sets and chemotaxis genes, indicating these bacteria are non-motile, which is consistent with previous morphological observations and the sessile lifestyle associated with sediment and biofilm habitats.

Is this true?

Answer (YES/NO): NO